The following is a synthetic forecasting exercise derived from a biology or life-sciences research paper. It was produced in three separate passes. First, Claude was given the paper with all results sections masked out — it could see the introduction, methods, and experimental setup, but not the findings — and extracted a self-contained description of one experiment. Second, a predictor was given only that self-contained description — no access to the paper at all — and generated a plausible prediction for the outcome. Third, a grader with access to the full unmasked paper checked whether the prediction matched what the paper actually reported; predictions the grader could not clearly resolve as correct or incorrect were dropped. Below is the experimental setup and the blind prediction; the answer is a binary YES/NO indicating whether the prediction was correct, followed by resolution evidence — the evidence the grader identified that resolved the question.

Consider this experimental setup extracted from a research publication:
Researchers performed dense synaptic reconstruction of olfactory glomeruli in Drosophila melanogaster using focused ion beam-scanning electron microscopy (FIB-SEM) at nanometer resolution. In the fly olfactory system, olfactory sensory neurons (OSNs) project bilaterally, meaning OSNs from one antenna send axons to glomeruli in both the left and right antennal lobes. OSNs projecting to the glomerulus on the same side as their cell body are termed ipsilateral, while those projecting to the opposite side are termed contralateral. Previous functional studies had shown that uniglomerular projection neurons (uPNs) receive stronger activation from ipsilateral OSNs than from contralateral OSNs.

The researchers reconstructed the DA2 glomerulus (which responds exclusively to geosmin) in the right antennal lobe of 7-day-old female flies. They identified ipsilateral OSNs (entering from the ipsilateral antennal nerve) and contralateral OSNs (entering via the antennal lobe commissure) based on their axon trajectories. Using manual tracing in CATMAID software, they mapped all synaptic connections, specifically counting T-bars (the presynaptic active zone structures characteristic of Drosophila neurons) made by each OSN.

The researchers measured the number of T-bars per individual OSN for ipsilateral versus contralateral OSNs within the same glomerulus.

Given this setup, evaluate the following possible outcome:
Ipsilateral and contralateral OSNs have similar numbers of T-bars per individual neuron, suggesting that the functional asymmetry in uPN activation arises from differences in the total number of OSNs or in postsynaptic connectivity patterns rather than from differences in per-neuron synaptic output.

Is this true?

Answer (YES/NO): NO